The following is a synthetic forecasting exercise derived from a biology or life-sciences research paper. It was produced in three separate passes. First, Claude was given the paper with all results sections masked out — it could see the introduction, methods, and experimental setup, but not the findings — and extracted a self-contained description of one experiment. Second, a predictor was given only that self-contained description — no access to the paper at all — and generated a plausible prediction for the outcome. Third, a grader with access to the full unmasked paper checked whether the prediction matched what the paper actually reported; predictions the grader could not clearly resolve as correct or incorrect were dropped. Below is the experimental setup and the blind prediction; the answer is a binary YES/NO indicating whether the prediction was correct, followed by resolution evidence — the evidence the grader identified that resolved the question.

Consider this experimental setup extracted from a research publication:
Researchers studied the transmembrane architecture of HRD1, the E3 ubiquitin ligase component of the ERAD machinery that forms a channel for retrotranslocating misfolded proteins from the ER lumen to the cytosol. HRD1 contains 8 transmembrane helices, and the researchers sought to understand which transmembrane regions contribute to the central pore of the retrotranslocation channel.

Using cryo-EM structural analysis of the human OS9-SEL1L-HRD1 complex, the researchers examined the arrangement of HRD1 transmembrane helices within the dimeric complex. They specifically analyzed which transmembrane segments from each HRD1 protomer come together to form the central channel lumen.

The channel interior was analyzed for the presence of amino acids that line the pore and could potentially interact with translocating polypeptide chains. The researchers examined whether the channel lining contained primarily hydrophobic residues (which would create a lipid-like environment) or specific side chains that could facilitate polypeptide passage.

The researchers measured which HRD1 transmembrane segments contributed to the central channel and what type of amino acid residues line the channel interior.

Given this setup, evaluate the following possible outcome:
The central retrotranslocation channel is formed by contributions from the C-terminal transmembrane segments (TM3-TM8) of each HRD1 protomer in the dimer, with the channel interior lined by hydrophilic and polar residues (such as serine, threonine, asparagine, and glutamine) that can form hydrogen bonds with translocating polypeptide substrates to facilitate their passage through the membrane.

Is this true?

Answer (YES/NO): NO